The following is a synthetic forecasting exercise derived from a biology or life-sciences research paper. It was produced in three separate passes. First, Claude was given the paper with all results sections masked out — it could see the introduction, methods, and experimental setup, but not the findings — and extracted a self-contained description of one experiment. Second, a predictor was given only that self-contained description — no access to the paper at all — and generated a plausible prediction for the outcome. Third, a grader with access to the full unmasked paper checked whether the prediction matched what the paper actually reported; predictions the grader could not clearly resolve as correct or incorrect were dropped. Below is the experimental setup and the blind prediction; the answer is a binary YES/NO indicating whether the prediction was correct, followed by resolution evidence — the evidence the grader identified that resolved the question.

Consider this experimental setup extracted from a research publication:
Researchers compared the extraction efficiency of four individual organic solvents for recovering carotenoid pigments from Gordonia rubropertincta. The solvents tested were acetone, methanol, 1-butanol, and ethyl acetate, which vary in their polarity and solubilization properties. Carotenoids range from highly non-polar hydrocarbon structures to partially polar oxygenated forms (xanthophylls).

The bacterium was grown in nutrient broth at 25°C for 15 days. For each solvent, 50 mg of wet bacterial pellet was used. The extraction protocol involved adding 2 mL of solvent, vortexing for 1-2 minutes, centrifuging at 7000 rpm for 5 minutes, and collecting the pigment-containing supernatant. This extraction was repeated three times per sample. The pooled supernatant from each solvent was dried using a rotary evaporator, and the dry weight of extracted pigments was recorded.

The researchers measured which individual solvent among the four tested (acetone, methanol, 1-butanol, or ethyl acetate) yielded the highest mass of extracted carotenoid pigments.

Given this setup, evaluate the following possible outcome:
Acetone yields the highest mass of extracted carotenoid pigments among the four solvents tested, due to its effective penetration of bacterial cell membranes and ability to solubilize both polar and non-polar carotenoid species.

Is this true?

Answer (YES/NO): NO